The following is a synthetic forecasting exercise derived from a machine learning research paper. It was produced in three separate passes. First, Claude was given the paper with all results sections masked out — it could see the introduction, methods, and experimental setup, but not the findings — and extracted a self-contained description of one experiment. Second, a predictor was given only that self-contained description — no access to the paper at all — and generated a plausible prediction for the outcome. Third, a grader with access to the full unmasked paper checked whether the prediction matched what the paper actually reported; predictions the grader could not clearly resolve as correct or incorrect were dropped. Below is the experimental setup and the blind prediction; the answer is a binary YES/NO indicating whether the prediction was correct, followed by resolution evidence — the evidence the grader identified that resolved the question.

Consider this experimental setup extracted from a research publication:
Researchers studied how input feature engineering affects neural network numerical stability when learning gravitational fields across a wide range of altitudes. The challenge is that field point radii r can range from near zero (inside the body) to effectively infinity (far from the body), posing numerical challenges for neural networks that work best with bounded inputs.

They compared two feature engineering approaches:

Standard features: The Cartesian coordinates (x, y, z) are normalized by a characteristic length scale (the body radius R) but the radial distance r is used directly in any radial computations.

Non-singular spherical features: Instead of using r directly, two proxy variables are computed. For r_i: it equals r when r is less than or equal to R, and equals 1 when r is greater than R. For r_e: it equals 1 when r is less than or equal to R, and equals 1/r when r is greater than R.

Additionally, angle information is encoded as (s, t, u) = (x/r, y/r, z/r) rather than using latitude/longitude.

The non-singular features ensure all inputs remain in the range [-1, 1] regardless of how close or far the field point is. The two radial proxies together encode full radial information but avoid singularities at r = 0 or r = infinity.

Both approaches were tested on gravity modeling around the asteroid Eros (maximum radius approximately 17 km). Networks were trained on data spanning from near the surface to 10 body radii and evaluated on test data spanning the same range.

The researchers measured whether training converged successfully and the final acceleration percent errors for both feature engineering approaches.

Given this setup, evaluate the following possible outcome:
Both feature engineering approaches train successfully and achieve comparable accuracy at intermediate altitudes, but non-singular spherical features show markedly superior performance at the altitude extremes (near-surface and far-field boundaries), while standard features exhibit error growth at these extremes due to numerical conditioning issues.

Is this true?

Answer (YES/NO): NO